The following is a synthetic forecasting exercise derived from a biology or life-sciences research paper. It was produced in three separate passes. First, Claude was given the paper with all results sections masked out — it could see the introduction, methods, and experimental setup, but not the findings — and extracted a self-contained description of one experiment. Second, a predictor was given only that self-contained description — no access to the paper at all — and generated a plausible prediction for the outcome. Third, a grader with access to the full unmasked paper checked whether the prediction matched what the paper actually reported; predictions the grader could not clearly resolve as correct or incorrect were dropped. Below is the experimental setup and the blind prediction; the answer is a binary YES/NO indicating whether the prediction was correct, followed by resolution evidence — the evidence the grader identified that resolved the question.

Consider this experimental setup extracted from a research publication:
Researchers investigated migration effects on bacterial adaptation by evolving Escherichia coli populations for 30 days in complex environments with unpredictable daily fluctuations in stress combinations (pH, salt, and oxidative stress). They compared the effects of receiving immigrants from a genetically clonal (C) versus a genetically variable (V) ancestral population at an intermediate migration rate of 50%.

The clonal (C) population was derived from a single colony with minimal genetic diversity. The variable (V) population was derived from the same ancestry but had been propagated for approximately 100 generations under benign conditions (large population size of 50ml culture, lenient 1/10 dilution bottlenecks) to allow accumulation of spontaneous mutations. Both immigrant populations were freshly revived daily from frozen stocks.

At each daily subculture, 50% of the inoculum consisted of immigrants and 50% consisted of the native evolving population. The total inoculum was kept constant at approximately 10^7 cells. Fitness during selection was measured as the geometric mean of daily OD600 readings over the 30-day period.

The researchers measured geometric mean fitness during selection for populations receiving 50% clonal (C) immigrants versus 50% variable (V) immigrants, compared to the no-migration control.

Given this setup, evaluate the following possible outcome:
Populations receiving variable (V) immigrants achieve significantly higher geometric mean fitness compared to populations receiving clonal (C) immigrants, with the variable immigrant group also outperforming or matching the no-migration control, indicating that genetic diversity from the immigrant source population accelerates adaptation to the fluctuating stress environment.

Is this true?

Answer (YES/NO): NO